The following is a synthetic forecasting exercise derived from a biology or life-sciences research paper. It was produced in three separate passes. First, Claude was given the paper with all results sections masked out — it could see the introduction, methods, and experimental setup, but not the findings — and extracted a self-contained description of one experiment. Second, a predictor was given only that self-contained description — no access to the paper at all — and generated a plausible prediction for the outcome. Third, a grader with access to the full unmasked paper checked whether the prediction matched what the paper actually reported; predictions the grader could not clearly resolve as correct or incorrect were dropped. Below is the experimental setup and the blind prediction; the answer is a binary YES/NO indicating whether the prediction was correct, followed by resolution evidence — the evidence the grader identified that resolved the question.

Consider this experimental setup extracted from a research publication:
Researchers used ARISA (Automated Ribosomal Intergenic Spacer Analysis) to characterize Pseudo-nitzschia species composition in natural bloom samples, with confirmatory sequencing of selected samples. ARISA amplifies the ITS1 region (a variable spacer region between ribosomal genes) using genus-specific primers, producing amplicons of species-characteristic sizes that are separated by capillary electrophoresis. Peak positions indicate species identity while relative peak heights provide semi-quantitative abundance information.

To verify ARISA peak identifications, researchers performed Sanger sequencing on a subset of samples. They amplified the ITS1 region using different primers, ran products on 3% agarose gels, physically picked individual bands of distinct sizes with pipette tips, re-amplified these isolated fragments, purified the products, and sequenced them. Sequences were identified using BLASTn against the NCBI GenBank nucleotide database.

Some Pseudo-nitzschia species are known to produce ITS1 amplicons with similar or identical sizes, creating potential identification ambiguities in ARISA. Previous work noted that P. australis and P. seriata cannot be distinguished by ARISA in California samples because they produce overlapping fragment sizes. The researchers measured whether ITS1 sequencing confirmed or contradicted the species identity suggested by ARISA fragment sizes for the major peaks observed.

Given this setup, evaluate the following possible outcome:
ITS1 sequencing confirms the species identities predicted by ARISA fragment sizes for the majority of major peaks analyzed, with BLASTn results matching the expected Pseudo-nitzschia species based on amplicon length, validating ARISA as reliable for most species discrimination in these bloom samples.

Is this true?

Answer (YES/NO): YES